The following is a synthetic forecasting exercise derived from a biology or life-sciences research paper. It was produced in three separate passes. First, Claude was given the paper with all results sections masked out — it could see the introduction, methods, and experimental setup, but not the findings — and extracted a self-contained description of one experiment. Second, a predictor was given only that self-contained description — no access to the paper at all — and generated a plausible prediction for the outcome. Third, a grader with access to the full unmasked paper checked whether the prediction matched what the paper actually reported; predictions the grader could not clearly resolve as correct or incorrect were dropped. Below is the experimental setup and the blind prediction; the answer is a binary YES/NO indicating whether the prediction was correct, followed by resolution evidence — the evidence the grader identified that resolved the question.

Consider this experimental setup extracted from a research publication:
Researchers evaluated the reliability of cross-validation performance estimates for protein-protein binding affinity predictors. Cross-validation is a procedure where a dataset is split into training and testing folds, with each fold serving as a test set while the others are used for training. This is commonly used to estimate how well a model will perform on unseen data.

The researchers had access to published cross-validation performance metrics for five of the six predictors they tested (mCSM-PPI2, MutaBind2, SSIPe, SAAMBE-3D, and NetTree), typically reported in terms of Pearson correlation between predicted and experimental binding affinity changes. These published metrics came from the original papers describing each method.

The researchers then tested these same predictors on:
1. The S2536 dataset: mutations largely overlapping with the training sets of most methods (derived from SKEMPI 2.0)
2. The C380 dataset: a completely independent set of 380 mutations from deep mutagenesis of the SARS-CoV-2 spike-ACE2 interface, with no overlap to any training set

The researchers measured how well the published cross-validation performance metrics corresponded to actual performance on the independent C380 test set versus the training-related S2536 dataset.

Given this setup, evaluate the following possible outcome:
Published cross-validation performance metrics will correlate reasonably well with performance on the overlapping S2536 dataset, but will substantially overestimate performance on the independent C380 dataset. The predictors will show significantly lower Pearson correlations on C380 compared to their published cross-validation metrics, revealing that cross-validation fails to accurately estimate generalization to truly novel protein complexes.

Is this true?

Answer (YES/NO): YES